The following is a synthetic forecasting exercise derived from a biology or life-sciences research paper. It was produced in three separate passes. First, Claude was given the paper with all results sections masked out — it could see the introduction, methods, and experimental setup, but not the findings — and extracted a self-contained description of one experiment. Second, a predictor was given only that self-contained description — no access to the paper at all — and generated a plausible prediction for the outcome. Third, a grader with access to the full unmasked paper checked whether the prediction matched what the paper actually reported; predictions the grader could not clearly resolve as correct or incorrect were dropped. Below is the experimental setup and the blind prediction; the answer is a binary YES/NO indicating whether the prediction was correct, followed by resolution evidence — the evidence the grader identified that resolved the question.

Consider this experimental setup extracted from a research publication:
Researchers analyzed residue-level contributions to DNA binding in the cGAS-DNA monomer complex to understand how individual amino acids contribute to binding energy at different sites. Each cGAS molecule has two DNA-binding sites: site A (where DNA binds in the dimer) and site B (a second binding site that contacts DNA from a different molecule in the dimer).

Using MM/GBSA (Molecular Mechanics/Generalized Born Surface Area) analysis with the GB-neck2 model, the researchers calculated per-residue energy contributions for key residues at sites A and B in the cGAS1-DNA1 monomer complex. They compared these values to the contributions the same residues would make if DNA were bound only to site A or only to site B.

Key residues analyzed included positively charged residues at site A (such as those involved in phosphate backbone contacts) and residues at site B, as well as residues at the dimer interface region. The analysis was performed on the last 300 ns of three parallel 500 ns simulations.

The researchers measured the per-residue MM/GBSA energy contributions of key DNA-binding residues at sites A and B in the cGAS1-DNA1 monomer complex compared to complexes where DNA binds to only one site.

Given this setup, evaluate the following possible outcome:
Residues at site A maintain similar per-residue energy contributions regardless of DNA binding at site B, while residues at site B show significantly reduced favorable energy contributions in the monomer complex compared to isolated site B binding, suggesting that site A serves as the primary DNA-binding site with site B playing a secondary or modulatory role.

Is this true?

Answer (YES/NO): NO